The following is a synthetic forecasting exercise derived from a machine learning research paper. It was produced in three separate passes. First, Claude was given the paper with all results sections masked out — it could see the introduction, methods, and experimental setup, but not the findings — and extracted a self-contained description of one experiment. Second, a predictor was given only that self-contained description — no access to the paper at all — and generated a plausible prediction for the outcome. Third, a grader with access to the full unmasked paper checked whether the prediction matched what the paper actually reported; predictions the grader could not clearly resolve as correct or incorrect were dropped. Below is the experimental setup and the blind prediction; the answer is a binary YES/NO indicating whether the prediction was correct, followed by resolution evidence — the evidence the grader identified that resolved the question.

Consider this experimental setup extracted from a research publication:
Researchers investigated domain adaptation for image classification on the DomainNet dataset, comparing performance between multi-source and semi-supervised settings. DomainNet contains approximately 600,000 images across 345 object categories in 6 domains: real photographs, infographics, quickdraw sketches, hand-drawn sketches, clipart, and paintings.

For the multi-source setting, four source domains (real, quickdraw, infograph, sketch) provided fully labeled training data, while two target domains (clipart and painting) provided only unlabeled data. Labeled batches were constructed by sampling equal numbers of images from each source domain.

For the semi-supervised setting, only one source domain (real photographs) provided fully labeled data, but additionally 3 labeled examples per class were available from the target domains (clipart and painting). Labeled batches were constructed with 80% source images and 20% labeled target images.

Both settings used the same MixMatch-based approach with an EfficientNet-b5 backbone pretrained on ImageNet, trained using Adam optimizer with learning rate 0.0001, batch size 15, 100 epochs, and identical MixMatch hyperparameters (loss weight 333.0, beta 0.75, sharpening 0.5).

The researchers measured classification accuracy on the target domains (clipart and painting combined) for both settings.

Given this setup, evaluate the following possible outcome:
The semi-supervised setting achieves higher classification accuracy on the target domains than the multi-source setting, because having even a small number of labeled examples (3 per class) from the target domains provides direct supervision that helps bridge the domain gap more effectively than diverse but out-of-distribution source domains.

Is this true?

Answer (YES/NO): YES